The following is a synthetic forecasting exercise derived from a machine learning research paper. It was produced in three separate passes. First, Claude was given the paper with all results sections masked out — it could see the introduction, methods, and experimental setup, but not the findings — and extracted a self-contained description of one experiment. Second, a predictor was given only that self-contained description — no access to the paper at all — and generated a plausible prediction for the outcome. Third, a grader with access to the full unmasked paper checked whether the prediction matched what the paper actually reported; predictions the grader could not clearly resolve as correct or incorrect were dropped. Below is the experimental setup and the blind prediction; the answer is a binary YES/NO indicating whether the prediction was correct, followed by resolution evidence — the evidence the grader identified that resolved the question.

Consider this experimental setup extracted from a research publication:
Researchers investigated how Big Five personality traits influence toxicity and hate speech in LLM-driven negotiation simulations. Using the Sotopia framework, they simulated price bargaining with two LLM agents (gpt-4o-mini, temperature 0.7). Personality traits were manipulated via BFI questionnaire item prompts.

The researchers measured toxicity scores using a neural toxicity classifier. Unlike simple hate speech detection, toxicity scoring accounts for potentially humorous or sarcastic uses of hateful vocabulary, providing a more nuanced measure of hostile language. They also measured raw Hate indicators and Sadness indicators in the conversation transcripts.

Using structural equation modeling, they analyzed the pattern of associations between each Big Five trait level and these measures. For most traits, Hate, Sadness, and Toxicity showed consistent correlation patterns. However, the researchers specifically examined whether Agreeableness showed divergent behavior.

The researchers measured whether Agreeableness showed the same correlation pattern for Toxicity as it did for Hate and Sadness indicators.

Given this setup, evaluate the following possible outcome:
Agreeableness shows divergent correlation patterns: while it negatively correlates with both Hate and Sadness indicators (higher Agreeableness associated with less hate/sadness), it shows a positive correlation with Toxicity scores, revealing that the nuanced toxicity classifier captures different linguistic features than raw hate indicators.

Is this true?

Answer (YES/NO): NO